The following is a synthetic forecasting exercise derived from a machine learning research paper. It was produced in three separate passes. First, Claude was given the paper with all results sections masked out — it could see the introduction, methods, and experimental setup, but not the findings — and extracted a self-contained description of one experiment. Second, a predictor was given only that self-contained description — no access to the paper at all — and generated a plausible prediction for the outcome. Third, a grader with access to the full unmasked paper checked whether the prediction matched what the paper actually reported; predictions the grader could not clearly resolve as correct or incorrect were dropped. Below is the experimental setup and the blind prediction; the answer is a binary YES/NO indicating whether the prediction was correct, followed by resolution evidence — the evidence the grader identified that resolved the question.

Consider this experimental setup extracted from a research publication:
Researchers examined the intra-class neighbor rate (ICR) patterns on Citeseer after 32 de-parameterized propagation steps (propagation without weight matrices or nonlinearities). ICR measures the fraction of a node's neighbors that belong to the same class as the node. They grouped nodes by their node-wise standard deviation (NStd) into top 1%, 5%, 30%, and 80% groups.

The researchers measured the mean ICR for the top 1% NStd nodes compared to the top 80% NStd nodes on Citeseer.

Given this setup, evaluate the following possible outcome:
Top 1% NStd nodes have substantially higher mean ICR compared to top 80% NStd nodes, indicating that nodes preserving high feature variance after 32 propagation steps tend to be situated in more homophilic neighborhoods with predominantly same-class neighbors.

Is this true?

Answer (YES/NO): YES